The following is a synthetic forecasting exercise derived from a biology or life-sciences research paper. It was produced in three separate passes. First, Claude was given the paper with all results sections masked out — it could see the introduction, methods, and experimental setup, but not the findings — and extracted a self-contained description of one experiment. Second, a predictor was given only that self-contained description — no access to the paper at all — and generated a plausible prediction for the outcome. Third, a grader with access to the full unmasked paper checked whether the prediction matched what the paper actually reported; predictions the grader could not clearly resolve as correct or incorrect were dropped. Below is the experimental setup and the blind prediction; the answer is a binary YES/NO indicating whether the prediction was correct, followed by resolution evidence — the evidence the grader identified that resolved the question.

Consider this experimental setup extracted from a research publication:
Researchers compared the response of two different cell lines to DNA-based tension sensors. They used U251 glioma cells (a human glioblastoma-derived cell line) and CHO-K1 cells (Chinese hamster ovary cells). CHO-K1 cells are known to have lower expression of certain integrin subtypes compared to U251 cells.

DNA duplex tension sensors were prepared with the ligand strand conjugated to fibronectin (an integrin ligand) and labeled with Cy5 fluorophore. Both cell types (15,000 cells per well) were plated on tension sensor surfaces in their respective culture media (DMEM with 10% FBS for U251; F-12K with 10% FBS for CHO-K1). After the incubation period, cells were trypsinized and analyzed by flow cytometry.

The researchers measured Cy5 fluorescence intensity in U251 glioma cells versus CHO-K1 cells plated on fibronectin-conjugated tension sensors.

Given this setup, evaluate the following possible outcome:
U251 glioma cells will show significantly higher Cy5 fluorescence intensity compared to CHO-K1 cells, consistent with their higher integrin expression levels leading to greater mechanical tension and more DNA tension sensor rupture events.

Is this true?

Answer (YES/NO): YES